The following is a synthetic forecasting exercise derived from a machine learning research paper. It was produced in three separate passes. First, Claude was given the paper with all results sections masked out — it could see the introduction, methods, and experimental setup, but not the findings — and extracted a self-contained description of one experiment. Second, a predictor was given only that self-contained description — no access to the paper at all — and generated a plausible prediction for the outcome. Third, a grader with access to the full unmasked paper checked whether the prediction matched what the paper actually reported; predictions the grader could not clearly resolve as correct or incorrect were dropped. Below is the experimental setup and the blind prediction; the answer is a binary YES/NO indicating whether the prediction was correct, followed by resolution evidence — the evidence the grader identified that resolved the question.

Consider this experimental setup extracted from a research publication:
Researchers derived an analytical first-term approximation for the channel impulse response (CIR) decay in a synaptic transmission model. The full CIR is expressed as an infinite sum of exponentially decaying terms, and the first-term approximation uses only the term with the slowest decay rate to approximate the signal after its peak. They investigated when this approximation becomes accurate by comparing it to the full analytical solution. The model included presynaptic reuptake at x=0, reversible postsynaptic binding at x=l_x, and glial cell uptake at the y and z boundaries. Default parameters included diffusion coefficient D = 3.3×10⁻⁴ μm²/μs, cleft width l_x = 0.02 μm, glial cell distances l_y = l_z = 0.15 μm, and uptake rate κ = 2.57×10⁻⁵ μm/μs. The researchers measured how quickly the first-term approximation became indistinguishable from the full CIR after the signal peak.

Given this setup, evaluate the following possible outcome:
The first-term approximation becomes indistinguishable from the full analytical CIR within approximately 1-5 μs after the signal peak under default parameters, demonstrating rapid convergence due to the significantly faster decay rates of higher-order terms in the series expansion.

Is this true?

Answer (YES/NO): NO